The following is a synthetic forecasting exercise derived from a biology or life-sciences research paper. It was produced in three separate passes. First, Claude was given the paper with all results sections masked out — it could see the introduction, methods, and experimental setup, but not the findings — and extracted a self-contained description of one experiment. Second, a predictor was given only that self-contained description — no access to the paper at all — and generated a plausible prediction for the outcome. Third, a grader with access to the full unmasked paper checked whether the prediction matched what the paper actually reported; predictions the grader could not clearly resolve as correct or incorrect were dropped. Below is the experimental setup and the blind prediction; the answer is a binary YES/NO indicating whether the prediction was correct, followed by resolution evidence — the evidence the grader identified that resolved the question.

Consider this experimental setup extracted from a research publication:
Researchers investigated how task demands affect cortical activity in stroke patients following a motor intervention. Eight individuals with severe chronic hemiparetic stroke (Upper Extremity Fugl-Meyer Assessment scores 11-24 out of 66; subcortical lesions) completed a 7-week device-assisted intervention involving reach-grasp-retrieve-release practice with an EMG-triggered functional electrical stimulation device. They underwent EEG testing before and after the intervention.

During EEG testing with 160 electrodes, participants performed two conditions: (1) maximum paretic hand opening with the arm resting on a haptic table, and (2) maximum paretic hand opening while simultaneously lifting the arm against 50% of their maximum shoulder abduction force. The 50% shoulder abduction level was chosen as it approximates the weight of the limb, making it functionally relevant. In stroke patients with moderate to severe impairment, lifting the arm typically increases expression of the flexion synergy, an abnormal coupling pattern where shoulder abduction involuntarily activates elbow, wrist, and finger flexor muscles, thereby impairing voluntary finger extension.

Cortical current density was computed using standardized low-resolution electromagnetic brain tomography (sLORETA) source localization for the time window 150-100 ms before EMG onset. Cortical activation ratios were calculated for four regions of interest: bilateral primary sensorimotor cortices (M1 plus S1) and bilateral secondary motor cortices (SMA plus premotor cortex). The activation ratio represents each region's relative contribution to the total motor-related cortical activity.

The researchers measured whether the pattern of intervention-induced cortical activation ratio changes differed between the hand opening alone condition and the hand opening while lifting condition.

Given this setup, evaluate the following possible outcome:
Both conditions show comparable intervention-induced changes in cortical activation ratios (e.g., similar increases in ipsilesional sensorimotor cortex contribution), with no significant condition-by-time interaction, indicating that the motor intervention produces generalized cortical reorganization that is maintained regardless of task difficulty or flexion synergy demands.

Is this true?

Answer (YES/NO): NO